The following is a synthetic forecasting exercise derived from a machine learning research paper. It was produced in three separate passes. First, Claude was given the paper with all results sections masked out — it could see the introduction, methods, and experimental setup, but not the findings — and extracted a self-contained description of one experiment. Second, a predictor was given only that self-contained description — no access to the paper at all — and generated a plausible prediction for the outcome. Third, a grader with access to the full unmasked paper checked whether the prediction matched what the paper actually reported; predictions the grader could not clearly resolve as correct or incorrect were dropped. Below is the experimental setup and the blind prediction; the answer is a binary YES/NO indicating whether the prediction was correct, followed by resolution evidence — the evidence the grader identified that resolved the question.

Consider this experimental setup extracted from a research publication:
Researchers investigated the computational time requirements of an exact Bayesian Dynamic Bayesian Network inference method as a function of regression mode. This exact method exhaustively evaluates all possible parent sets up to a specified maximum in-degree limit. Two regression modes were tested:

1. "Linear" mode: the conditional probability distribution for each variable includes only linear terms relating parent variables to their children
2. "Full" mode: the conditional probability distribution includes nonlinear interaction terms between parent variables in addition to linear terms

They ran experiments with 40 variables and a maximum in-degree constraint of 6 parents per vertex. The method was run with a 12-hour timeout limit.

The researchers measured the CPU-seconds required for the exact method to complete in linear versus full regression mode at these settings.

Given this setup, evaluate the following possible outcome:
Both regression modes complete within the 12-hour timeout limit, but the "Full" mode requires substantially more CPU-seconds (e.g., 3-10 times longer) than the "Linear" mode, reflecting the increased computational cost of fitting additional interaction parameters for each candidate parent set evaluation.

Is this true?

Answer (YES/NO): NO